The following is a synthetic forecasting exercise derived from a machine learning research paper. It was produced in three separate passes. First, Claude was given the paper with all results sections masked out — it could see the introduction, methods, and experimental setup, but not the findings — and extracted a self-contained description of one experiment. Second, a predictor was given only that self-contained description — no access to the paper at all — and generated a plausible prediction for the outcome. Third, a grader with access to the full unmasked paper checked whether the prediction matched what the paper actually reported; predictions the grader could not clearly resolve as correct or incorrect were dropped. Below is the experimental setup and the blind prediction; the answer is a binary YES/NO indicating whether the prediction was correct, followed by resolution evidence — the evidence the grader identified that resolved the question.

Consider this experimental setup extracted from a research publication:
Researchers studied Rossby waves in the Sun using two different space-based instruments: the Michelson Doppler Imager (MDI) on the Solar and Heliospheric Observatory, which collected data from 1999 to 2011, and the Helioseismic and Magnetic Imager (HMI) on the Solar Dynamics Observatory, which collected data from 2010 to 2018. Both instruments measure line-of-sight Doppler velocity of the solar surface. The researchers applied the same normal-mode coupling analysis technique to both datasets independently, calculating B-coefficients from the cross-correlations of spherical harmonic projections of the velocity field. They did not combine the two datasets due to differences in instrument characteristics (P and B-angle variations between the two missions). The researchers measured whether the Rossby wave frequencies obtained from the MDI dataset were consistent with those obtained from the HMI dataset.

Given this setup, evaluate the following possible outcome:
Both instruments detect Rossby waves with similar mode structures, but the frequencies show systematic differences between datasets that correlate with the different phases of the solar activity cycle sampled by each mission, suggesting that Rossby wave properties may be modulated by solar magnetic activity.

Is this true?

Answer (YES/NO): NO